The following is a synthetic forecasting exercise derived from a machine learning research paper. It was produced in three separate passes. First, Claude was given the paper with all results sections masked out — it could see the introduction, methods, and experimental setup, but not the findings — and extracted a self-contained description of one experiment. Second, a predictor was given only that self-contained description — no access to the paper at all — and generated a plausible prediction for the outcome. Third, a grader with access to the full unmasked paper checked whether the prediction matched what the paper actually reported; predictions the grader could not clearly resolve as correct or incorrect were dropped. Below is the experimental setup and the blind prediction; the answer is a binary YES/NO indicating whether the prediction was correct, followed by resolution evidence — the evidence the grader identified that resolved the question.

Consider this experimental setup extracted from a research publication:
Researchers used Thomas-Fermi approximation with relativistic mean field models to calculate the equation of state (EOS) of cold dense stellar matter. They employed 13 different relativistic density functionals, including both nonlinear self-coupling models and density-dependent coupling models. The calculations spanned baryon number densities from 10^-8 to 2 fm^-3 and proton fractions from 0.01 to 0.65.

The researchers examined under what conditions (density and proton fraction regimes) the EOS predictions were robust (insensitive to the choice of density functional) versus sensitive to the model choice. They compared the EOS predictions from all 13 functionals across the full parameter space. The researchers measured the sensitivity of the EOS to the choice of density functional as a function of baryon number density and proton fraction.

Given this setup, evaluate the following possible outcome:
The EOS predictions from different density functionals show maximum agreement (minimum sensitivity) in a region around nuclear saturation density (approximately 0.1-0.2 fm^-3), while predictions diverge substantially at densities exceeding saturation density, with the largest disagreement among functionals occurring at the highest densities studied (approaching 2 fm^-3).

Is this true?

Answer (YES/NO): NO